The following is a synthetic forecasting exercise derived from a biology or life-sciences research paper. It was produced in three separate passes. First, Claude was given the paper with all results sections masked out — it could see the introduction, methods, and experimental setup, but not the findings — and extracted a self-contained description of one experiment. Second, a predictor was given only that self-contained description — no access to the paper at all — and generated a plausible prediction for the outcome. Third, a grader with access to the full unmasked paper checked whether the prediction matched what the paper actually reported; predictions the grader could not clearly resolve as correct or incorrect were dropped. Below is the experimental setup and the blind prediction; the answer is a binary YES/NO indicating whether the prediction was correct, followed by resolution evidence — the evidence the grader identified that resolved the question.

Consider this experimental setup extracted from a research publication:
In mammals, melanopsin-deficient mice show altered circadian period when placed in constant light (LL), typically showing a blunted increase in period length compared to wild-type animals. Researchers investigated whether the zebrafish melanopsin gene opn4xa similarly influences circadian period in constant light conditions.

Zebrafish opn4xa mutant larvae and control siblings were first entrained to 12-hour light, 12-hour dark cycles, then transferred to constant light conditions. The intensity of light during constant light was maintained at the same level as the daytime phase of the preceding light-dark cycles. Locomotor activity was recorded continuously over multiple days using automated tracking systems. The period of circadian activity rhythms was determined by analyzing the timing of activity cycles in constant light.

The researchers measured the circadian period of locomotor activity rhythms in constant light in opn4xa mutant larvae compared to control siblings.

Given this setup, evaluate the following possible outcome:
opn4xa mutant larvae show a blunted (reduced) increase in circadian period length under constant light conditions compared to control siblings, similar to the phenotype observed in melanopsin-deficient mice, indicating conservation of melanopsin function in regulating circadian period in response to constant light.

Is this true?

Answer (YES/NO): YES